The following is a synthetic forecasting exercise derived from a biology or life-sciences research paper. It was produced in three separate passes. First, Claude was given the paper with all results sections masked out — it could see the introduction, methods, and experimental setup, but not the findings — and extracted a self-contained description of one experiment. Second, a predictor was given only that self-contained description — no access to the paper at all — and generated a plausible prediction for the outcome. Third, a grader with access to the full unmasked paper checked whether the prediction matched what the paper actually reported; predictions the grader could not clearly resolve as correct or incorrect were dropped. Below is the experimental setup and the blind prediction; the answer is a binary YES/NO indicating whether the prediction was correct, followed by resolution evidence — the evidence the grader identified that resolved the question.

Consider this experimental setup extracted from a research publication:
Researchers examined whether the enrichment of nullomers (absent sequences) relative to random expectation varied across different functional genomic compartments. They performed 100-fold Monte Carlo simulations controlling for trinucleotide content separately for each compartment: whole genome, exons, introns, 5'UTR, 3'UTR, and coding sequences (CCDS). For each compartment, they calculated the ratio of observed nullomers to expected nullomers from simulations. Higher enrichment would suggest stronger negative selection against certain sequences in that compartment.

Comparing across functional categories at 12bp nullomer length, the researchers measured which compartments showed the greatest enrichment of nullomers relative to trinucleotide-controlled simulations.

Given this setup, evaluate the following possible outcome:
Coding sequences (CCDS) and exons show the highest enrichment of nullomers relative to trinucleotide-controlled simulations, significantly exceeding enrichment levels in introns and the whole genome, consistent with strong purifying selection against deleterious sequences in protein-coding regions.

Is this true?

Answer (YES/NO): NO